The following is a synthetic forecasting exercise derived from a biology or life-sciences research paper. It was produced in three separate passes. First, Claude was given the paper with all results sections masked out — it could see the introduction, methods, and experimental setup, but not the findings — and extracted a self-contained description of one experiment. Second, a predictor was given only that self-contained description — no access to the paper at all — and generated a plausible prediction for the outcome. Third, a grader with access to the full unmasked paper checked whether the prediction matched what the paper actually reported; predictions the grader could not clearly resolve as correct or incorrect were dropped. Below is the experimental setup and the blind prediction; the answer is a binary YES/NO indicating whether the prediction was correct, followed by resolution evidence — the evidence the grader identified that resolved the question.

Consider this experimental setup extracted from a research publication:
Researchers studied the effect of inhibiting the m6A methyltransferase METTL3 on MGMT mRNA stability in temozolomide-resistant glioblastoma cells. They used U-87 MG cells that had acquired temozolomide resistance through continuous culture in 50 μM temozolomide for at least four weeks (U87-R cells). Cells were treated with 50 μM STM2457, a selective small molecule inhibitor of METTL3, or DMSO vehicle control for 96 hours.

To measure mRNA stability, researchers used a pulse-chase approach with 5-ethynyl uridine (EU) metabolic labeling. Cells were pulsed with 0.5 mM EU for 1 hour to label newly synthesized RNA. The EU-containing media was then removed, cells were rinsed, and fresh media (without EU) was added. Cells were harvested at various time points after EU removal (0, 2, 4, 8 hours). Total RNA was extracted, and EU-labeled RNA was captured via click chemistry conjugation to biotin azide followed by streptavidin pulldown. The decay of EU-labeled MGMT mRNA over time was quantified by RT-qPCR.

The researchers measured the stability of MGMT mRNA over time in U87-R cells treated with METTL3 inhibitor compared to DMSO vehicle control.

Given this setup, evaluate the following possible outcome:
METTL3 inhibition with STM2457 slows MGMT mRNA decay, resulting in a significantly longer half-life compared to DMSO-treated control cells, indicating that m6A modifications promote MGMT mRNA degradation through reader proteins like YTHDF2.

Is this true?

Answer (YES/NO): NO